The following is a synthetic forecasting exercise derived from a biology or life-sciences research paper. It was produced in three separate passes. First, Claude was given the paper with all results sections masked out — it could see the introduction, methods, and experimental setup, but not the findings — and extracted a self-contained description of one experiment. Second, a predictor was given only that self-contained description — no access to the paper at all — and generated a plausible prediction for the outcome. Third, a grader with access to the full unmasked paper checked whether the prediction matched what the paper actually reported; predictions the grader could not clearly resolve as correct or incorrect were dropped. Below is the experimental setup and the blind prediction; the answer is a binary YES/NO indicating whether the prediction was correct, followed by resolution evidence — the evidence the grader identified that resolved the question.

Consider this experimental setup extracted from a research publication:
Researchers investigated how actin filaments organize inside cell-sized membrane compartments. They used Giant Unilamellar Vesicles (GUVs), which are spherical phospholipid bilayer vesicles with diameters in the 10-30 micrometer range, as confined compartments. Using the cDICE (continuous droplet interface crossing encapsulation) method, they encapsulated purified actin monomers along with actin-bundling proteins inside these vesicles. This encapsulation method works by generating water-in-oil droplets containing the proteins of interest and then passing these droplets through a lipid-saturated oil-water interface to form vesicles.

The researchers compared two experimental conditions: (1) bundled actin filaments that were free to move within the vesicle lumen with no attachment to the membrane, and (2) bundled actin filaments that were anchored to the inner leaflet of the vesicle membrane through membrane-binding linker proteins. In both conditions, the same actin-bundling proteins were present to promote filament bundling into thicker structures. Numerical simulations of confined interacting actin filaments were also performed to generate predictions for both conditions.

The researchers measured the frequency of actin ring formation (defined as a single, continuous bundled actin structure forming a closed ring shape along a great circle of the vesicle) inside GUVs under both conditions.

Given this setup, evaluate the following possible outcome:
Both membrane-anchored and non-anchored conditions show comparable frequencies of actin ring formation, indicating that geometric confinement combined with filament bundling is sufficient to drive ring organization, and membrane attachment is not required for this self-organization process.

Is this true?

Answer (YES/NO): NO